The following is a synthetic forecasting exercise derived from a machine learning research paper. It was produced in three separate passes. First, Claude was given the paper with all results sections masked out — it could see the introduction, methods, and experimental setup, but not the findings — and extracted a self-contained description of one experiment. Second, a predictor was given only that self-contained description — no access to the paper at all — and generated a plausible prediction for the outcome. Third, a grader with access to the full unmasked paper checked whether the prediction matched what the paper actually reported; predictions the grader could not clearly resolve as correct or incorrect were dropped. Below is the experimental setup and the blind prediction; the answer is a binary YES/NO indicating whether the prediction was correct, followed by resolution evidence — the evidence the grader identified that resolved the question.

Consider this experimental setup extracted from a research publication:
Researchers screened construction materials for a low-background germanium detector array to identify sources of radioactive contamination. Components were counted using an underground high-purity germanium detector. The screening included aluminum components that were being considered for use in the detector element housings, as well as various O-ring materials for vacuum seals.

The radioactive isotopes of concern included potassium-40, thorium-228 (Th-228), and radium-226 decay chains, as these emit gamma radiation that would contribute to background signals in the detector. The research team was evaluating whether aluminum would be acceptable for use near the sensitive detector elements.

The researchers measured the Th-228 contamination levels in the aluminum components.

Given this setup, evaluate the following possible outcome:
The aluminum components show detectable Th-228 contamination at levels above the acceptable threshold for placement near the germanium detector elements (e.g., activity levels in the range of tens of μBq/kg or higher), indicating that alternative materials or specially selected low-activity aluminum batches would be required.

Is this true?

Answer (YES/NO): YES